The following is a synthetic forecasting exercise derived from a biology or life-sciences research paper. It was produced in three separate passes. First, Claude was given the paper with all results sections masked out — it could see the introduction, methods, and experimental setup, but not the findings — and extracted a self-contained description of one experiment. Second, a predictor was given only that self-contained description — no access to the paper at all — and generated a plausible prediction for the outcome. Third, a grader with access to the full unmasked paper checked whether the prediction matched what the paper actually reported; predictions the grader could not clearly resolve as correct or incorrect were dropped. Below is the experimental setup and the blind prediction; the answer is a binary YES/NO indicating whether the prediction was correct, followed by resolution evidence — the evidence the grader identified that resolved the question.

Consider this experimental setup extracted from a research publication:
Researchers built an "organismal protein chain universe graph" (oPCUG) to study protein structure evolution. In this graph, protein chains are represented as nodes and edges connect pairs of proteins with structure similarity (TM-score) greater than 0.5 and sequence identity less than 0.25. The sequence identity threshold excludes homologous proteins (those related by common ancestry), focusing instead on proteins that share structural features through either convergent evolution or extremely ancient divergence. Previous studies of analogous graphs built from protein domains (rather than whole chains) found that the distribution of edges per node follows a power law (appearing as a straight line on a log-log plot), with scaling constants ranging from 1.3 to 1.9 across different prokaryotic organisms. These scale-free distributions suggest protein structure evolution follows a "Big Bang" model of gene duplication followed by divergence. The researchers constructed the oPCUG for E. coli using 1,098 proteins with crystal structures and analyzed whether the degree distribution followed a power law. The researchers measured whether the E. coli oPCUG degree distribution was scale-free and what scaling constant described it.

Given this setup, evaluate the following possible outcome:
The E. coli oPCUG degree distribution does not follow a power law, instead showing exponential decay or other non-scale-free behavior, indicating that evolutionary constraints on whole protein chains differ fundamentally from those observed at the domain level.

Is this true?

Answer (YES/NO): NO